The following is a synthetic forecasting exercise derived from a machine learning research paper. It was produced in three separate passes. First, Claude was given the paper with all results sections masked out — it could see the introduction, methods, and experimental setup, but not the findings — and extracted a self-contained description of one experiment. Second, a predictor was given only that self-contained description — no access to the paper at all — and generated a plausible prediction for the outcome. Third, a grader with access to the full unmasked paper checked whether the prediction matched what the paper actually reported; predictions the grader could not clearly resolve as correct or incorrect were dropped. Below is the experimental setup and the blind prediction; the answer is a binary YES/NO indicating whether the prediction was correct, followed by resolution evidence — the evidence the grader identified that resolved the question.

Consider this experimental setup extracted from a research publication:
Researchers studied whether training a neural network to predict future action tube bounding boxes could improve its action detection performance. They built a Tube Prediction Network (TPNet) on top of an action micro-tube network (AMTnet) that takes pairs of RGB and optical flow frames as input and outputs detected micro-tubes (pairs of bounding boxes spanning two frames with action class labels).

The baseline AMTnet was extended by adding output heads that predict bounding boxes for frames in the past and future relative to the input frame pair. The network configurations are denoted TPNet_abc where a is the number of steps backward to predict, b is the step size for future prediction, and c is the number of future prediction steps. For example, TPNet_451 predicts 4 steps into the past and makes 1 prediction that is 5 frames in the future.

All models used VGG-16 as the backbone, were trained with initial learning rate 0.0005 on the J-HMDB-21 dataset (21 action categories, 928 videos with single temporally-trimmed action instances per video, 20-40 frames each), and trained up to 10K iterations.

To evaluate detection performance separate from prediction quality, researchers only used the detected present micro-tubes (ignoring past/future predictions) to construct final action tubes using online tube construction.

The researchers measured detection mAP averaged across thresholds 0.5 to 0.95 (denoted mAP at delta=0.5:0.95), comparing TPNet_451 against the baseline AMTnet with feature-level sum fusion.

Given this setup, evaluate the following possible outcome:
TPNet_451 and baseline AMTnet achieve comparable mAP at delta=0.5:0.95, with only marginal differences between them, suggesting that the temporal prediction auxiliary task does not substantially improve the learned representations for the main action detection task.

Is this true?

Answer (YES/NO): NO